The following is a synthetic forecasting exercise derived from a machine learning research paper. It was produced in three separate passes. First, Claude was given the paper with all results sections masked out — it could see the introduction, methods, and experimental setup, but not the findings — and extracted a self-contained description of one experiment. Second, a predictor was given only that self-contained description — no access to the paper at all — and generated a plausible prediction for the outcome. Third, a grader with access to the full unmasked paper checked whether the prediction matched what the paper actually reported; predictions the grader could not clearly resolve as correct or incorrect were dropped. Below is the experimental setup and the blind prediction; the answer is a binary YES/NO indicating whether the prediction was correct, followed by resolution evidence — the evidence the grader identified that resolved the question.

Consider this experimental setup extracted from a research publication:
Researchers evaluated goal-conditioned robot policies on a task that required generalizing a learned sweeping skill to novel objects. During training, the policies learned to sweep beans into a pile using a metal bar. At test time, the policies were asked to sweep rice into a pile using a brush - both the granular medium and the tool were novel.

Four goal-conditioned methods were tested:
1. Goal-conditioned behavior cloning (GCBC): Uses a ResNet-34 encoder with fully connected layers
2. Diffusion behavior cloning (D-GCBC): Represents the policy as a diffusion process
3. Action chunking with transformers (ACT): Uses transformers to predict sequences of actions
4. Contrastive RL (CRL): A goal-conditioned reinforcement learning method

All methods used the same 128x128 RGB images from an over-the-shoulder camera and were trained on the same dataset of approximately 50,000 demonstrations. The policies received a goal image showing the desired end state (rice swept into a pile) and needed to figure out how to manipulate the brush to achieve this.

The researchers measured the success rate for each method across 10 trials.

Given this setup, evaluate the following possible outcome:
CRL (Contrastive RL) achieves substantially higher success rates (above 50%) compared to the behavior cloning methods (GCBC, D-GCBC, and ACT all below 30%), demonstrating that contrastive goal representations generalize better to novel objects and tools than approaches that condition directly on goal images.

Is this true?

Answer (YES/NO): NO